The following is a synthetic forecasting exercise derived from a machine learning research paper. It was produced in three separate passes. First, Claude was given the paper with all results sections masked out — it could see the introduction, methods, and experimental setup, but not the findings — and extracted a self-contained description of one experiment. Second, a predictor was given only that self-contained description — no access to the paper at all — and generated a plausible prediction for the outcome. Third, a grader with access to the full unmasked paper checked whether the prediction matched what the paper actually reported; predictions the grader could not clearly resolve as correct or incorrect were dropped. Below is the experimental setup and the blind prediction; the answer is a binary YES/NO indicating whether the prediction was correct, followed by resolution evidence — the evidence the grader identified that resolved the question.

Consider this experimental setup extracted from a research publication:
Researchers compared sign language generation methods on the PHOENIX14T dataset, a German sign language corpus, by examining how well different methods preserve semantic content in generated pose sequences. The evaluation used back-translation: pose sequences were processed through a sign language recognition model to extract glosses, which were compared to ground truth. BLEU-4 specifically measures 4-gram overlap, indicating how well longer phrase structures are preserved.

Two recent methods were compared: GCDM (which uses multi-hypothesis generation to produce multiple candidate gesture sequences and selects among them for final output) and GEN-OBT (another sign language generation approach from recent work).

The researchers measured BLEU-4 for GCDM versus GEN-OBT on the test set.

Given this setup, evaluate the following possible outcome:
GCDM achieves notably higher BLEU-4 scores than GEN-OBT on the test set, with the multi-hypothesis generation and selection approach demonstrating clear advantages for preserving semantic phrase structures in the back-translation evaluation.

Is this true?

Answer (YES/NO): NO